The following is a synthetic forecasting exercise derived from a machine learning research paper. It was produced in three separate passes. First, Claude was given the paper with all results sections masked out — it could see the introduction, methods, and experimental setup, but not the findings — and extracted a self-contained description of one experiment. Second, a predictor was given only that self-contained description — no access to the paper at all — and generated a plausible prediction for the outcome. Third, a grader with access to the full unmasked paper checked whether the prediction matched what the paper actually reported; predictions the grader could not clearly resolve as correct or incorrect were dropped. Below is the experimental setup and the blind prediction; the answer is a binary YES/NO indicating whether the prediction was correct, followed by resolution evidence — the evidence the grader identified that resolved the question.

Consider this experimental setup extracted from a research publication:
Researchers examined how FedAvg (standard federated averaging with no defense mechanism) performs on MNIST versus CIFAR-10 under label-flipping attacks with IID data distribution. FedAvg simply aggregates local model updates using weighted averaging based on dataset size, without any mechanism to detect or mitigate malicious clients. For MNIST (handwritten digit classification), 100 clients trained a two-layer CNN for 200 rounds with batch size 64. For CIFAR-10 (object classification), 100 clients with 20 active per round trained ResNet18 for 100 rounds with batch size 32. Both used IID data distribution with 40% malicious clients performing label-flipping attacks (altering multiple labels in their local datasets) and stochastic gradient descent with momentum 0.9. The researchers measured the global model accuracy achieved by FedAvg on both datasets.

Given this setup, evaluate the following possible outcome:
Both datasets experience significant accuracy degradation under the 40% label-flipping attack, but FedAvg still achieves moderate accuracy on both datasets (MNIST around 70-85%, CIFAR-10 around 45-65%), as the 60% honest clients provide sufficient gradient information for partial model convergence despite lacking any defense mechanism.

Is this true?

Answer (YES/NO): NO